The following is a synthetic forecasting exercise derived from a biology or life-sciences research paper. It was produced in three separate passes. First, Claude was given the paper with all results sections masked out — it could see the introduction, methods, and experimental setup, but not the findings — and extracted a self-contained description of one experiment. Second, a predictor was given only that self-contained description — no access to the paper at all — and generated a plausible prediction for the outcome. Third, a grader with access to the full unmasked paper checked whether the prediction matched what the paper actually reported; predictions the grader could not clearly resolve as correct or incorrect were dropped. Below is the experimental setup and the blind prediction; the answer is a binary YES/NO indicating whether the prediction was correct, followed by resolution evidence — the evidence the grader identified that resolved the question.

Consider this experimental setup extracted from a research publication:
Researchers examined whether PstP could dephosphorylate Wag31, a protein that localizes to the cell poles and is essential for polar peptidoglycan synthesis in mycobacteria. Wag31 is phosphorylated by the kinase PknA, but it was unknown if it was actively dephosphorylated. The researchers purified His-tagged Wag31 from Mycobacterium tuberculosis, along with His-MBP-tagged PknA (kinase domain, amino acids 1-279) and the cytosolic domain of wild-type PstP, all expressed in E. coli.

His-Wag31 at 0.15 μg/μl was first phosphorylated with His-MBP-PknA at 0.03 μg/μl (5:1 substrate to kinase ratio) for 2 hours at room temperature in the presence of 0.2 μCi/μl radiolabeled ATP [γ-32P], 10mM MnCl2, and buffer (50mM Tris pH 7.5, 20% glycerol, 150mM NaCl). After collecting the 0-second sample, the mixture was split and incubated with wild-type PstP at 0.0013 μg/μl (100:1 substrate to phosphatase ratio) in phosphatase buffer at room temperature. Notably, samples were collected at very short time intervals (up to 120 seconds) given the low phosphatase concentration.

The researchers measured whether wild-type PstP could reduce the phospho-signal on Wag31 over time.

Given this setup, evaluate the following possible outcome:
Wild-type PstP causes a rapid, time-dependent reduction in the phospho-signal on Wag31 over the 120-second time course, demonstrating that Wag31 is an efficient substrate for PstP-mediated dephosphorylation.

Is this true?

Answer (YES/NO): YES